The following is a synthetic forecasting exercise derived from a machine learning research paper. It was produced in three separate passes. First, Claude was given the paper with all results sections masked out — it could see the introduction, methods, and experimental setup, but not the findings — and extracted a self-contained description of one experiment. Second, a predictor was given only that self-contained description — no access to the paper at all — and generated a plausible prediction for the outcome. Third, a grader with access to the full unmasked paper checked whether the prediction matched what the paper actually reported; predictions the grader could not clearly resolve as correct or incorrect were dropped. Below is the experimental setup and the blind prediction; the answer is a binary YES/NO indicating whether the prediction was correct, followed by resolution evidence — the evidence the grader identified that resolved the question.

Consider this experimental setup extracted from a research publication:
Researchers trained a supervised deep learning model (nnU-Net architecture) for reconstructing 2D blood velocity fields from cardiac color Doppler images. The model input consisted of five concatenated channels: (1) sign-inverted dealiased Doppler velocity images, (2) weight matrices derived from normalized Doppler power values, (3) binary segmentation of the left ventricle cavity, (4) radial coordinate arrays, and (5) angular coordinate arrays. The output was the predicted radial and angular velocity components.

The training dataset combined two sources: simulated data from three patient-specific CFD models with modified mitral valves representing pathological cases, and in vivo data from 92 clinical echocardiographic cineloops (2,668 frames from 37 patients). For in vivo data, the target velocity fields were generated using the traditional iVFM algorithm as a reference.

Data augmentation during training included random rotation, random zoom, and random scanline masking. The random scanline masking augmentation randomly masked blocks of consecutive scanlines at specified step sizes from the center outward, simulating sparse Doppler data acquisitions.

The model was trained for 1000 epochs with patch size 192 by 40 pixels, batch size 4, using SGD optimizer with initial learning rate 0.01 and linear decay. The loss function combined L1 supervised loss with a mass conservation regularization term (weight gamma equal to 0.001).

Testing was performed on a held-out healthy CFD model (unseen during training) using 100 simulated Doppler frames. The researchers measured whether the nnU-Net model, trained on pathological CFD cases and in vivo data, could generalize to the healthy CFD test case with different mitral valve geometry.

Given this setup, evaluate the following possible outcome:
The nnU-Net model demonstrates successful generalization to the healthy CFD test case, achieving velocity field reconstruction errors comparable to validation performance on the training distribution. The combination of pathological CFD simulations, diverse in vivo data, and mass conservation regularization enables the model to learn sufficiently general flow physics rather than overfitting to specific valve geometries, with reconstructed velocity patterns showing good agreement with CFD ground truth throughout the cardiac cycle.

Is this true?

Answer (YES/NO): YES